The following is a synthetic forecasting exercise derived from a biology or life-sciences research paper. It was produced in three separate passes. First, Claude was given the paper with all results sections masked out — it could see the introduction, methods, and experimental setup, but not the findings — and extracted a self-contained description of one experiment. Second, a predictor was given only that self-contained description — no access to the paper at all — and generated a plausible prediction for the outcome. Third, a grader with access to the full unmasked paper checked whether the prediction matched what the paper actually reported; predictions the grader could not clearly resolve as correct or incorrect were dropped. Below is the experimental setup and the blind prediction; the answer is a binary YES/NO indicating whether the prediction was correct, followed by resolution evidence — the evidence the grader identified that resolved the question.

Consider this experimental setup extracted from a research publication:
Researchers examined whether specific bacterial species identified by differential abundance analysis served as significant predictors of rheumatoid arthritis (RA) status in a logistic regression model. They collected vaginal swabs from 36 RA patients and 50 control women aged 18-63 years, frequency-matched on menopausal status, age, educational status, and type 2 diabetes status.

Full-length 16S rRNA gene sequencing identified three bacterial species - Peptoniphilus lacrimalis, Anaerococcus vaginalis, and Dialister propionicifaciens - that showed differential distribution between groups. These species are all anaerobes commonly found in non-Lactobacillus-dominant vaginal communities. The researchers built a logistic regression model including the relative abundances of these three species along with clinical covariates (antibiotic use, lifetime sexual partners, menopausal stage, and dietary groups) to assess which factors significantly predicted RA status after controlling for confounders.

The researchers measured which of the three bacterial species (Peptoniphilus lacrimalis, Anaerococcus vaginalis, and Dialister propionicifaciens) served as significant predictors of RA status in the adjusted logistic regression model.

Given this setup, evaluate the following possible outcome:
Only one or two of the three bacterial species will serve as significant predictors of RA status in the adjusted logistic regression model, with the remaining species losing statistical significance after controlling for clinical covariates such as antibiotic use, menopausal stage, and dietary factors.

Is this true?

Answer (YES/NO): NO